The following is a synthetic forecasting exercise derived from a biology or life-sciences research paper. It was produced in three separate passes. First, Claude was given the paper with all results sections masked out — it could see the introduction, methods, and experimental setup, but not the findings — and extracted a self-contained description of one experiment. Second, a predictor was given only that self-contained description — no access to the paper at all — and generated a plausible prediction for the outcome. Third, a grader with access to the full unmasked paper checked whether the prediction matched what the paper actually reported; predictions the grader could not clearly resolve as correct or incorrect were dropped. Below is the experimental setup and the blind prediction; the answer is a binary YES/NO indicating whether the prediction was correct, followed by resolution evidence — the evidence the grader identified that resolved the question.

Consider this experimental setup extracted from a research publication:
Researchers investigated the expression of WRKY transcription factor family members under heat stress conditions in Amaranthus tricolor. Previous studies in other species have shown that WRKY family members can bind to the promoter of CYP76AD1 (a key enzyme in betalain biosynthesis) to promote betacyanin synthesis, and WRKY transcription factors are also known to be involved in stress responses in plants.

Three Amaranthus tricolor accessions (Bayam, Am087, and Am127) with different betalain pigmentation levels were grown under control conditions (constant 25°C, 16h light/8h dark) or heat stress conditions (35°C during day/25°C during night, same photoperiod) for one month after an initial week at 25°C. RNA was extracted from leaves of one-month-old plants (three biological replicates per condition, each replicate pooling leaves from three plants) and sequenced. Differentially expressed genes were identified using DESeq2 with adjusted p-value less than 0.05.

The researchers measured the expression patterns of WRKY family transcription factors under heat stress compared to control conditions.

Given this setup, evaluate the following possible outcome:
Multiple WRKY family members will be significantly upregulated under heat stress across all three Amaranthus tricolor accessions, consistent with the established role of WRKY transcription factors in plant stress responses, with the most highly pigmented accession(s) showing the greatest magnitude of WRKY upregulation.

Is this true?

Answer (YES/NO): NO